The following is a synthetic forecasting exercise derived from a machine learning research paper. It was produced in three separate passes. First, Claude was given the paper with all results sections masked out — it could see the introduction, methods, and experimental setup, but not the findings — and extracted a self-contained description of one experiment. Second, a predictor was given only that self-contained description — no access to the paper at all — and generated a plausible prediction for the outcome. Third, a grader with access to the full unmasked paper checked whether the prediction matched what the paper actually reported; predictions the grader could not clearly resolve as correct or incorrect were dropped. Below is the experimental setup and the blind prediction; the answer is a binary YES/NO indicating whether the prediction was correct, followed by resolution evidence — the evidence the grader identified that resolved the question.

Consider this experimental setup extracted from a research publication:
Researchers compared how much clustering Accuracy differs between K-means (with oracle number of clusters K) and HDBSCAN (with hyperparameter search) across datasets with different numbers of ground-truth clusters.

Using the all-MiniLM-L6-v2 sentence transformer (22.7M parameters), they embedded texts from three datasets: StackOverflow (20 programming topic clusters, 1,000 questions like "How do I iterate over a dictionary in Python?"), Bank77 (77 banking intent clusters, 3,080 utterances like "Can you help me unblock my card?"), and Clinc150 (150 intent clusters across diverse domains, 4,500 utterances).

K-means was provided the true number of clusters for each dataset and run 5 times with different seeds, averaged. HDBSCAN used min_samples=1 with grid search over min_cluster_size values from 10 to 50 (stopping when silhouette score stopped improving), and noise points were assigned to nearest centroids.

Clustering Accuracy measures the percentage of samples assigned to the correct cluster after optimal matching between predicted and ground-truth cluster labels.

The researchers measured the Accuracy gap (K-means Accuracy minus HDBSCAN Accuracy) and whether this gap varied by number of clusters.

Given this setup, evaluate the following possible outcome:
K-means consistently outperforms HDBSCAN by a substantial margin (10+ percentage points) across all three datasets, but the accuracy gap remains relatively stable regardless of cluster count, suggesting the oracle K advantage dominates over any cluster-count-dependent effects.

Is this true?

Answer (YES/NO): NO